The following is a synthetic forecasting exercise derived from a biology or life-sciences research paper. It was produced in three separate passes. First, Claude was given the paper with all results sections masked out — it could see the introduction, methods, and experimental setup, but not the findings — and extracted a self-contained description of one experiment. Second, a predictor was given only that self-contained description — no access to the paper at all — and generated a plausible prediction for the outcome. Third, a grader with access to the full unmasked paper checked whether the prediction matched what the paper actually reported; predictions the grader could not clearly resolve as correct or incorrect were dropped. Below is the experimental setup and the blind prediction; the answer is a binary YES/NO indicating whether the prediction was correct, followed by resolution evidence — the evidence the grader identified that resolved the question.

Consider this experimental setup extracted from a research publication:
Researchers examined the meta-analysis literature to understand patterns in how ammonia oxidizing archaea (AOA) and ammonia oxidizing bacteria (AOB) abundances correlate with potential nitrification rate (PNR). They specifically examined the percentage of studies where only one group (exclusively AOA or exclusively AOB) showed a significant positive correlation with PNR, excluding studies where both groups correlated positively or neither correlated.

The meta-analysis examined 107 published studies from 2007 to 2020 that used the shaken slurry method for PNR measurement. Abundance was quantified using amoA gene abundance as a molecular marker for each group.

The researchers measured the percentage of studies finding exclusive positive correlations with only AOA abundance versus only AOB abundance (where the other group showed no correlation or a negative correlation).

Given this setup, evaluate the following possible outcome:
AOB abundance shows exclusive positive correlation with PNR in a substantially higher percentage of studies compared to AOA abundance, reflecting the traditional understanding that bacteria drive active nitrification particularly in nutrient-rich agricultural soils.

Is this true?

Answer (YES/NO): YES